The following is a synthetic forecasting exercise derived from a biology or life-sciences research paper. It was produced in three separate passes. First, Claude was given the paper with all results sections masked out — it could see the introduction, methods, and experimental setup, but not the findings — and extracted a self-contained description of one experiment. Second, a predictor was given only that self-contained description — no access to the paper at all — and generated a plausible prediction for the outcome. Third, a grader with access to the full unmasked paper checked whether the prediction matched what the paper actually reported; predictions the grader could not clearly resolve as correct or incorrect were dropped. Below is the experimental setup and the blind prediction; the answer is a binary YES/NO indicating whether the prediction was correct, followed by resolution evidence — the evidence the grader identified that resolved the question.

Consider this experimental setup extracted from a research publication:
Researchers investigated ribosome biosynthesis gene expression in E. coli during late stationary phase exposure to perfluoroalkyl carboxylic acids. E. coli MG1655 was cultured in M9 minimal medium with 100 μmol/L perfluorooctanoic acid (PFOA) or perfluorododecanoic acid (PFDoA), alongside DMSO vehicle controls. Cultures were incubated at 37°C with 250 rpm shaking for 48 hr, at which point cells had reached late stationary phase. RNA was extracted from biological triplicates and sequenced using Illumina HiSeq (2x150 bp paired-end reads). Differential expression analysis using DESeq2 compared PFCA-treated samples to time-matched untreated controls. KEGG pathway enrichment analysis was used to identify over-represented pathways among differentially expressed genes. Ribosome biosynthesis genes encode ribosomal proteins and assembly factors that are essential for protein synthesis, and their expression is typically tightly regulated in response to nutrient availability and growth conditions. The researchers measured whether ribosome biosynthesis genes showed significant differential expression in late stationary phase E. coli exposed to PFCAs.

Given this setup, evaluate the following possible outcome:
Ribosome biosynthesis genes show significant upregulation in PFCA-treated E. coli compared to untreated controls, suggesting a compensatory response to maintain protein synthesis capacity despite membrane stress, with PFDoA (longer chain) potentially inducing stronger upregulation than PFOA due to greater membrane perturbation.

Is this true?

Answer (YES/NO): NO